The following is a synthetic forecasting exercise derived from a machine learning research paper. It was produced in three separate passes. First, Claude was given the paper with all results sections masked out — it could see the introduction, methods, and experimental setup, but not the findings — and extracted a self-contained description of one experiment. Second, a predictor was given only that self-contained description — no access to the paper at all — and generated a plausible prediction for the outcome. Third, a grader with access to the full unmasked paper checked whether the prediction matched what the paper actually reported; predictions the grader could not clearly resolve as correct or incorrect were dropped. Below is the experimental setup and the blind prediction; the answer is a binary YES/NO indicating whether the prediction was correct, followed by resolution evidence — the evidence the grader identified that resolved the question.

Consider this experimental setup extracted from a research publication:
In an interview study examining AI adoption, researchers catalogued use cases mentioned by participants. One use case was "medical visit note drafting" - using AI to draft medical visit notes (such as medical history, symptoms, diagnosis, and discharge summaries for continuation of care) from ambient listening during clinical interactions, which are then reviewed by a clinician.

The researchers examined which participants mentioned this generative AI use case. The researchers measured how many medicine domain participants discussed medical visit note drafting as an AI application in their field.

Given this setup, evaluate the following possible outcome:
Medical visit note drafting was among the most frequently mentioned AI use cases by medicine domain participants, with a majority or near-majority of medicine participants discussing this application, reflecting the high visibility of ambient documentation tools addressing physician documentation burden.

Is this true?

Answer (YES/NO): NO